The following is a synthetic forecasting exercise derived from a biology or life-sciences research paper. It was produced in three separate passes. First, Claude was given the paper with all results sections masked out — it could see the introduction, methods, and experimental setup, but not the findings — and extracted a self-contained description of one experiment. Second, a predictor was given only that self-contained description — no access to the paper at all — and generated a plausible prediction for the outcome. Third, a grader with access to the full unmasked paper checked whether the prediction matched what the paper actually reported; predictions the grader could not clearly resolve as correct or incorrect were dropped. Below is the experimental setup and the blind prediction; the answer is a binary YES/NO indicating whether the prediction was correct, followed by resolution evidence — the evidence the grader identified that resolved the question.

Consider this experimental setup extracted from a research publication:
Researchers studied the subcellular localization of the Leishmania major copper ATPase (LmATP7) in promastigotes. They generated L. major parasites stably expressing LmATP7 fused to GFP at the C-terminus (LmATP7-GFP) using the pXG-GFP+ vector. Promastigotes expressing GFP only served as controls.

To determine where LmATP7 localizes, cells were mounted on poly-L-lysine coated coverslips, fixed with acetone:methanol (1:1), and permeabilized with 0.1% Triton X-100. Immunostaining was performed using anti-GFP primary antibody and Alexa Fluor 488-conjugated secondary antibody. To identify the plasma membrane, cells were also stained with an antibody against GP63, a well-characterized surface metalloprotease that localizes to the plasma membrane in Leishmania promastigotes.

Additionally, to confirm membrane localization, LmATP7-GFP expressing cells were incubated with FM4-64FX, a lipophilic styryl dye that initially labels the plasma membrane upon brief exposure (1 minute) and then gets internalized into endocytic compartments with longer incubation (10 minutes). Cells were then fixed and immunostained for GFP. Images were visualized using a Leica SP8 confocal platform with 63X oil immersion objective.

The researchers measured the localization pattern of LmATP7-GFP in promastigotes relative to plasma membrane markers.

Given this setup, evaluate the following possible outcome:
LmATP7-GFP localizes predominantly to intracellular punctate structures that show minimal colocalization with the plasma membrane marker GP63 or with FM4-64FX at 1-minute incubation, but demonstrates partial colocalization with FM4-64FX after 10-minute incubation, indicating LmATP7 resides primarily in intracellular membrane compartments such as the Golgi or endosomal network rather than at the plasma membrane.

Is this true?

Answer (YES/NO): NO